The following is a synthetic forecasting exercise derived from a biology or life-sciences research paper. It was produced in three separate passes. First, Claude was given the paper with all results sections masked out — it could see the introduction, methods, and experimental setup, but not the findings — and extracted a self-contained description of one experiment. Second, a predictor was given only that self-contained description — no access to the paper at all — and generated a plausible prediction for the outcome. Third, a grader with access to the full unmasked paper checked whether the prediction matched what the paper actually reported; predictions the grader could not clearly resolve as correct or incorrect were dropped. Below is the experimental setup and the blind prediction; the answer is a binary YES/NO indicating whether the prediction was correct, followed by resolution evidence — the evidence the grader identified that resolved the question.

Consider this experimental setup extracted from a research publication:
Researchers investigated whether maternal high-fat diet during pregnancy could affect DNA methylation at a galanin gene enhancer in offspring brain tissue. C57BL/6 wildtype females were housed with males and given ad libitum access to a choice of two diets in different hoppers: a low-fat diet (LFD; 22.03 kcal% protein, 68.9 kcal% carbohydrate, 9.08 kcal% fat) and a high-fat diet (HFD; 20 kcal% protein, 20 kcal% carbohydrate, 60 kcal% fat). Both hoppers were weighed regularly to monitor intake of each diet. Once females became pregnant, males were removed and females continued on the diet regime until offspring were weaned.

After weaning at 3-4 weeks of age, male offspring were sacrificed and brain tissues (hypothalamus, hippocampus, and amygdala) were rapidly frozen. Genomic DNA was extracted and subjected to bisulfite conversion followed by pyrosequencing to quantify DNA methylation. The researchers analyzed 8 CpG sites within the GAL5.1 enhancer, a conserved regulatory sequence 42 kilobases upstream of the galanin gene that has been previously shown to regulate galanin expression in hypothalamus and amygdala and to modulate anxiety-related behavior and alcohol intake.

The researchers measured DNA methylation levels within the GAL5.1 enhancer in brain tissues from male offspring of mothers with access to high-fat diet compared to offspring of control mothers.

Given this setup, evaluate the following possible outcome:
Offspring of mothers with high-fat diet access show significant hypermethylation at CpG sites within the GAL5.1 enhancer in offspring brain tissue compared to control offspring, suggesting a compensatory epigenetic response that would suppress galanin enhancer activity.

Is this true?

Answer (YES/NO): YES